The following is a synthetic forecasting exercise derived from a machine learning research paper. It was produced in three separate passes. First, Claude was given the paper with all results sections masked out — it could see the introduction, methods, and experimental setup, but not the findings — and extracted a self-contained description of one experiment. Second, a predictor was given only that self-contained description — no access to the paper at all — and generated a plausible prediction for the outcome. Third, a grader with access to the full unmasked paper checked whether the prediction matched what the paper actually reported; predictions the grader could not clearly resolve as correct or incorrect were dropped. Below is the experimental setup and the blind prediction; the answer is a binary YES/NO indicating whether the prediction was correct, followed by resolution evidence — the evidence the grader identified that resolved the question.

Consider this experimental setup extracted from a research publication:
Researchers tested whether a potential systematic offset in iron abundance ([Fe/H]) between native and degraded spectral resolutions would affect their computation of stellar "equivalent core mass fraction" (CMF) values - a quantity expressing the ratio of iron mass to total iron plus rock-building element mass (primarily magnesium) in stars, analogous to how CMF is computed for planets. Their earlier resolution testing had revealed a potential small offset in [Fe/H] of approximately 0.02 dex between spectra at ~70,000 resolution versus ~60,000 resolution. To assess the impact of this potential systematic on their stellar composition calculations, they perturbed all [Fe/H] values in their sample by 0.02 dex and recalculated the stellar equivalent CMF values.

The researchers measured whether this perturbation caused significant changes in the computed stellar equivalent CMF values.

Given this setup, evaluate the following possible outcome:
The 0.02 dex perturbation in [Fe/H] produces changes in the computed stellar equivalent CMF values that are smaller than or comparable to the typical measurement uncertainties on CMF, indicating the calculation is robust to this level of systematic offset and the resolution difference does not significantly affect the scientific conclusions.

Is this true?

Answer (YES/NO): YES